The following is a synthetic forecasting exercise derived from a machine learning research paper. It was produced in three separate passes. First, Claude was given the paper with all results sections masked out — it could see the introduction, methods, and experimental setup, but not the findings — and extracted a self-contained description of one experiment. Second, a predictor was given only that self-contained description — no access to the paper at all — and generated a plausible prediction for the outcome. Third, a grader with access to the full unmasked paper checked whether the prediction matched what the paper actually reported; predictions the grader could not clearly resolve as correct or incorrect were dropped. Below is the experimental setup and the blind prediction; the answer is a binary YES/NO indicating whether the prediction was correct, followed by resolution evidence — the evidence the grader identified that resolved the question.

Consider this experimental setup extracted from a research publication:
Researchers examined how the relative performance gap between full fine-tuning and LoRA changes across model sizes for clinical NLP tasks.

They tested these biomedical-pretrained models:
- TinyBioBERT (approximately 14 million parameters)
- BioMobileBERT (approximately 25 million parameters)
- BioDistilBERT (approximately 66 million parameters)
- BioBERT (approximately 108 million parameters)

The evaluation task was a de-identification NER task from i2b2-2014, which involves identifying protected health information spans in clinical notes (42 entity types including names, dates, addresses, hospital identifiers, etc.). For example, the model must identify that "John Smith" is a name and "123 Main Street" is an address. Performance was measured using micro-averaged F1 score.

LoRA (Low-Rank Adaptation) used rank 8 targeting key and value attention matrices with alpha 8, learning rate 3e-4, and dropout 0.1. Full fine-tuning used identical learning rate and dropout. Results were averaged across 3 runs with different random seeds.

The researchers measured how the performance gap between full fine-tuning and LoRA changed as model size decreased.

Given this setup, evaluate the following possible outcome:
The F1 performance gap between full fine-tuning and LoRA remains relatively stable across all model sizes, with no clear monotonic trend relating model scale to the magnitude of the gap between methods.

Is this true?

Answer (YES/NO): NO